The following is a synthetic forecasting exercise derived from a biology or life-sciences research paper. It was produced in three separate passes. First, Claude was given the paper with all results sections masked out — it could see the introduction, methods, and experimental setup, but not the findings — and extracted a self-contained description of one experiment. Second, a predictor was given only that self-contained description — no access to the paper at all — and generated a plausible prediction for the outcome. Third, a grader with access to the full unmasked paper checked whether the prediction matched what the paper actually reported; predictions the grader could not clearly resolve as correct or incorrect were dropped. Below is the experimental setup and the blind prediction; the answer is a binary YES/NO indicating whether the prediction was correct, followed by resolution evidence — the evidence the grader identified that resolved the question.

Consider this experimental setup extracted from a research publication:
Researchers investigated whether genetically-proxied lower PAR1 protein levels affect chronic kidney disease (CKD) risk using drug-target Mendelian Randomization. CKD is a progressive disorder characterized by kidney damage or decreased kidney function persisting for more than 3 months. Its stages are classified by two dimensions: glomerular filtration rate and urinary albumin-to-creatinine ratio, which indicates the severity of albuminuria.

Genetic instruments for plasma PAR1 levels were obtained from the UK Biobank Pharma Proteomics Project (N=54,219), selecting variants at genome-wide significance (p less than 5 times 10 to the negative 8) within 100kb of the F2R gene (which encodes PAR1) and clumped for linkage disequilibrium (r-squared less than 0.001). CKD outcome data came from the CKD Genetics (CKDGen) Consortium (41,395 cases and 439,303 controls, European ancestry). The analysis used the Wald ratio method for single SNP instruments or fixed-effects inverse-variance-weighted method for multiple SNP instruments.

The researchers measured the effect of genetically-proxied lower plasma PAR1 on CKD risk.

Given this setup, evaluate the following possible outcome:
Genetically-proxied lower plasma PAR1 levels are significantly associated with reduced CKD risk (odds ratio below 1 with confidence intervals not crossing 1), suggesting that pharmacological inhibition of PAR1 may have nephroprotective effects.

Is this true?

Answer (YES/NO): NO